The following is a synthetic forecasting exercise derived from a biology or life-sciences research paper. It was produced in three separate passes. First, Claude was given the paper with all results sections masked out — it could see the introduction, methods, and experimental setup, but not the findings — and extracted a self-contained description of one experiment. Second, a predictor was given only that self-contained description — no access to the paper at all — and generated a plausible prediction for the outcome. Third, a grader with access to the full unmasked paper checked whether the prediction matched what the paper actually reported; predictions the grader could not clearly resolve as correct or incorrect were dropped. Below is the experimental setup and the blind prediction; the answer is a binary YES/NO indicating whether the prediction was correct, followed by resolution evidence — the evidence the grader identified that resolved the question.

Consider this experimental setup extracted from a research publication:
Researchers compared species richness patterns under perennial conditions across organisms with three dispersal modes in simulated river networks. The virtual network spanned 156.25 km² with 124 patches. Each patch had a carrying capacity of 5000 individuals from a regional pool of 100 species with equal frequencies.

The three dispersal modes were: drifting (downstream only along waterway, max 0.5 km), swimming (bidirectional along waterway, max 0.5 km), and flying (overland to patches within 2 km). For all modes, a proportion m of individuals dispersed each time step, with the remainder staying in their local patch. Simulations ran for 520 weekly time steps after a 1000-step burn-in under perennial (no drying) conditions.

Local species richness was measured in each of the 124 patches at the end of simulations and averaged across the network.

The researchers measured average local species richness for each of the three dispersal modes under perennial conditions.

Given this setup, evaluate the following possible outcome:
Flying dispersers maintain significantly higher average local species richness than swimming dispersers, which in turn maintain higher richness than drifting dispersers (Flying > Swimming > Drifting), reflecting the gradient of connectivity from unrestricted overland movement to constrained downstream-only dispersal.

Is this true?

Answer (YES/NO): YES